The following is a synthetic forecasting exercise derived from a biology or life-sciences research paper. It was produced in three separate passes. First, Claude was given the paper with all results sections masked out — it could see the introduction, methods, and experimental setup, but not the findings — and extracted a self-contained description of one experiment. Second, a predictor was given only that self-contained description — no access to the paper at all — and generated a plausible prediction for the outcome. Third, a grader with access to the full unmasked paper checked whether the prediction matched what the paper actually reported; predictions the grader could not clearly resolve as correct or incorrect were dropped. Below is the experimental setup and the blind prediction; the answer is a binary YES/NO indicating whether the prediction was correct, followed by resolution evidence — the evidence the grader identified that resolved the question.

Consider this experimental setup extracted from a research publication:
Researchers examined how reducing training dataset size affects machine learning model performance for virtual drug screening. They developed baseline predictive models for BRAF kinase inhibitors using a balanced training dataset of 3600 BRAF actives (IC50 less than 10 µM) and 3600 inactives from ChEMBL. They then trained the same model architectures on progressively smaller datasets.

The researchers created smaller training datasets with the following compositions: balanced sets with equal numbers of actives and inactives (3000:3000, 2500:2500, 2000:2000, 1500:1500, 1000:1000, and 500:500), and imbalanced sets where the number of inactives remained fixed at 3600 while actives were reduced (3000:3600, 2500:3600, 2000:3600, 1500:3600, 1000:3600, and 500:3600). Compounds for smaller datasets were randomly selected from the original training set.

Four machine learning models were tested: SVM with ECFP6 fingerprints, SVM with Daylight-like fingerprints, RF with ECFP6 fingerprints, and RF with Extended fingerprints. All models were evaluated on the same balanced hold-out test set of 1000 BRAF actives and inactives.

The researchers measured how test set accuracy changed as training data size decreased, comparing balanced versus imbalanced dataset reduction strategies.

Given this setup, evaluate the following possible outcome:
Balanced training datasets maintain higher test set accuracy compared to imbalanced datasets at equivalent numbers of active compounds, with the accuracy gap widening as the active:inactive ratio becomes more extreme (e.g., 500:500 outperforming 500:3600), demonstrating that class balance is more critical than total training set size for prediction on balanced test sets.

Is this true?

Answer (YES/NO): NO